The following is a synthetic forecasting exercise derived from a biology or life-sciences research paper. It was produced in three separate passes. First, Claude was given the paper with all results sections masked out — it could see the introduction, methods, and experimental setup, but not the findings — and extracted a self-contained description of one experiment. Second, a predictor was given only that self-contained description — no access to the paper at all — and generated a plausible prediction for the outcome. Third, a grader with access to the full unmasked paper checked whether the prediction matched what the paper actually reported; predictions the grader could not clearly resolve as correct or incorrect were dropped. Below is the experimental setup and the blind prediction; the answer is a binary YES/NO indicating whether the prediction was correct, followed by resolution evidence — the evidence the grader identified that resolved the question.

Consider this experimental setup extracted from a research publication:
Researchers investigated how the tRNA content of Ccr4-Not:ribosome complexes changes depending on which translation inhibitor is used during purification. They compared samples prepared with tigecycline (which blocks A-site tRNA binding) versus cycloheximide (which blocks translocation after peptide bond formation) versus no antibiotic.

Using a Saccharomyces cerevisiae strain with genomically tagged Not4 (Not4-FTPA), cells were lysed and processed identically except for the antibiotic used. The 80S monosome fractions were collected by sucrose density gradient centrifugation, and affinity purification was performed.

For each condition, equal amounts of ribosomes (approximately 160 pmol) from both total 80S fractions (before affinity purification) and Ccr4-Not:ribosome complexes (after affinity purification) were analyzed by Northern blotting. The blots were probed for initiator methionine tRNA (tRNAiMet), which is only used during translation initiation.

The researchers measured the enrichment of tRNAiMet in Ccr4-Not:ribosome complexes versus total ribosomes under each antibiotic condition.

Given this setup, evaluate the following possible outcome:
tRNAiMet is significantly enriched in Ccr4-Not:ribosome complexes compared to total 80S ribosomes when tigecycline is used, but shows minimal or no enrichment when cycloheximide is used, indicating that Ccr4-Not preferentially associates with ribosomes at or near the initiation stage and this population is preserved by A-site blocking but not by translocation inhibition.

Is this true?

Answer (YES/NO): NO